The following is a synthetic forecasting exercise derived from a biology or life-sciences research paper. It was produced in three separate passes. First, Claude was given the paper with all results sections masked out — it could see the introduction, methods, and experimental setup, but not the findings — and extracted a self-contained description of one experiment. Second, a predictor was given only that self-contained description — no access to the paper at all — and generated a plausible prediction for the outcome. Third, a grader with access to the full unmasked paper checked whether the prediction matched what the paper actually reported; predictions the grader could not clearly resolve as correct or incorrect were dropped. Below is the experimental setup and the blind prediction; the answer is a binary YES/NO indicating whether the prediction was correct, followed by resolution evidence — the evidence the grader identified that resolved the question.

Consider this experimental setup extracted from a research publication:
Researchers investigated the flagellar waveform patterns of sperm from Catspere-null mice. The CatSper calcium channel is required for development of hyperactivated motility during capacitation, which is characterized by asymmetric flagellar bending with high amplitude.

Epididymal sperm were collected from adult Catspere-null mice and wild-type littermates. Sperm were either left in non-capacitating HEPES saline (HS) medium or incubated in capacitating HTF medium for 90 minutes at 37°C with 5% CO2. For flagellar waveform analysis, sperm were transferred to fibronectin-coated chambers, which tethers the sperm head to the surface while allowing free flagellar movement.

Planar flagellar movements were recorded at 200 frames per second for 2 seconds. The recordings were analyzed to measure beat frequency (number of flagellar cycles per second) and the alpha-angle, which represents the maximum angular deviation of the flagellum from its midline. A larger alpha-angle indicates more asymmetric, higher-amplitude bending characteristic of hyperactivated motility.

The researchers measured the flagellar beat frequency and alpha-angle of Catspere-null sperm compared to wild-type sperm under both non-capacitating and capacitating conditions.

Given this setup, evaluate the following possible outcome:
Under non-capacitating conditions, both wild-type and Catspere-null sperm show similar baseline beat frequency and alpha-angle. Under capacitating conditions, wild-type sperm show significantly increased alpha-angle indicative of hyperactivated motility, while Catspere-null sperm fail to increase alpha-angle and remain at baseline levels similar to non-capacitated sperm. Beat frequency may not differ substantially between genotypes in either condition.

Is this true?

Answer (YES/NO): NO